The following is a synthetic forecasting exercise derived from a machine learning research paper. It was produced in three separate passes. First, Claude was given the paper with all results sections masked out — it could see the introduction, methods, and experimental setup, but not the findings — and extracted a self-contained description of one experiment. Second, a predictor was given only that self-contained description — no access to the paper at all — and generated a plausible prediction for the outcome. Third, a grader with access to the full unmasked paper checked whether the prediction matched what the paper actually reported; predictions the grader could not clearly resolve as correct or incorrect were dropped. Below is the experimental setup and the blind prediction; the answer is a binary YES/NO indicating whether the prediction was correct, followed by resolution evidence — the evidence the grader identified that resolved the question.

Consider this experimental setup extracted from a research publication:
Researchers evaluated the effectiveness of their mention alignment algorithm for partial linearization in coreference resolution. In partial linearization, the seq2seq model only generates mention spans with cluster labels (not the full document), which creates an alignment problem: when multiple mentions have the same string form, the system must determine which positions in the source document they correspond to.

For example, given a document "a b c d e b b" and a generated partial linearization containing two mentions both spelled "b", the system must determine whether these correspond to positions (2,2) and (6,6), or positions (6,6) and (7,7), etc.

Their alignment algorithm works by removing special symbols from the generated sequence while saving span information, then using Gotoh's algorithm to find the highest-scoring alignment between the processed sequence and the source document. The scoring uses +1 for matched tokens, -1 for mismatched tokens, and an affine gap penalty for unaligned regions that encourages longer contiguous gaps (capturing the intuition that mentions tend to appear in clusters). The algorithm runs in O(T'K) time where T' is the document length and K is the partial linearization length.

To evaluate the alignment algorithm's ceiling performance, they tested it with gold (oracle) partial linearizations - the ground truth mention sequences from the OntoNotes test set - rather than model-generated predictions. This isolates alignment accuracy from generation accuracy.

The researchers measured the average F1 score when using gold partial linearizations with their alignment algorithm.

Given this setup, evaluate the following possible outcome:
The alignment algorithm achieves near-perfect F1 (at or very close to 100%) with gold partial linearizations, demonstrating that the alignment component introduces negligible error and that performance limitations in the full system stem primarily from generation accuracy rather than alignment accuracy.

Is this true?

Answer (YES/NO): YES